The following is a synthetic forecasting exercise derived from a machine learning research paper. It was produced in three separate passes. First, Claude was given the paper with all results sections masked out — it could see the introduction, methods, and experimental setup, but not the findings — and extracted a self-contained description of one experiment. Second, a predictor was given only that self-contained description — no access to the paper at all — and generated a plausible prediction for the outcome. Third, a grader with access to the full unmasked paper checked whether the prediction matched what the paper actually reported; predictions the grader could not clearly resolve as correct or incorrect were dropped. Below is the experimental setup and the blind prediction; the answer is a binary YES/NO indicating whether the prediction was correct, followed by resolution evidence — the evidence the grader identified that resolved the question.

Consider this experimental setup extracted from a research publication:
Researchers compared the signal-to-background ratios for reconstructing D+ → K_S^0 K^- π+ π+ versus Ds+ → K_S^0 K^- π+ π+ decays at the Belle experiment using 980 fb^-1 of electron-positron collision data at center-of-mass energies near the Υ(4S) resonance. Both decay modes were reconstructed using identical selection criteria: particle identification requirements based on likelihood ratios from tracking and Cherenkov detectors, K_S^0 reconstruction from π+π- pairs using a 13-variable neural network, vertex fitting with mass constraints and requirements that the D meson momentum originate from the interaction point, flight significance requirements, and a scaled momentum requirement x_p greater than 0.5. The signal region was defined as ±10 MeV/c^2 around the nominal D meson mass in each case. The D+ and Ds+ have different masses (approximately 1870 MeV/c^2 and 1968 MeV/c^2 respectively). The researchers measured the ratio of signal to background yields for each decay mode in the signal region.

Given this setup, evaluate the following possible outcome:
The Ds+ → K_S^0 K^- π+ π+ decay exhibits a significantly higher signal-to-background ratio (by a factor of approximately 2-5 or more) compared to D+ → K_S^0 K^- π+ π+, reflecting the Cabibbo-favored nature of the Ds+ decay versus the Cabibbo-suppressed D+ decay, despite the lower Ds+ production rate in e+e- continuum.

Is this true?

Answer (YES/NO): NO